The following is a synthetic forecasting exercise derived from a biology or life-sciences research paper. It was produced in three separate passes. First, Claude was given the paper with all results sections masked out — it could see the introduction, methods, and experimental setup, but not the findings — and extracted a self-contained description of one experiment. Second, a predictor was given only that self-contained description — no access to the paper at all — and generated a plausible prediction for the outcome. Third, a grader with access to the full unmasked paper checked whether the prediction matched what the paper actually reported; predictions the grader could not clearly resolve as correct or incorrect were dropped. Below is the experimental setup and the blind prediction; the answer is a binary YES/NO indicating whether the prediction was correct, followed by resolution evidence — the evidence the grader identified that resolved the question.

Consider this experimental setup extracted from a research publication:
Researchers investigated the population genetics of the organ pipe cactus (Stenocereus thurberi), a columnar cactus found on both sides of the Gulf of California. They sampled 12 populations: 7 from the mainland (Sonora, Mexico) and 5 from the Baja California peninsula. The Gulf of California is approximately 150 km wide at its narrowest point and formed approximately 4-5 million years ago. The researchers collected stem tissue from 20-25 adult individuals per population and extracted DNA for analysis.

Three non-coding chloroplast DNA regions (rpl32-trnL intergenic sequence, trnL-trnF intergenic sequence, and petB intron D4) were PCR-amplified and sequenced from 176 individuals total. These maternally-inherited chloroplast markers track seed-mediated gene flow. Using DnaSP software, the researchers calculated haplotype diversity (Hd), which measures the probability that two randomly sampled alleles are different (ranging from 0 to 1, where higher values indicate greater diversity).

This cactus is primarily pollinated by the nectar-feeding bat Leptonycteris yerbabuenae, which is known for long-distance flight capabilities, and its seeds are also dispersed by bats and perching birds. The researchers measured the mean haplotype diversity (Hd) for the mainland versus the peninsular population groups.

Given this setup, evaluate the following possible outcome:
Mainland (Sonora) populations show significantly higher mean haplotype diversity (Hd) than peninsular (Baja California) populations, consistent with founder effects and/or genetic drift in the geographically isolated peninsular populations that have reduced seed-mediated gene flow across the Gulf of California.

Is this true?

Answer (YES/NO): NO